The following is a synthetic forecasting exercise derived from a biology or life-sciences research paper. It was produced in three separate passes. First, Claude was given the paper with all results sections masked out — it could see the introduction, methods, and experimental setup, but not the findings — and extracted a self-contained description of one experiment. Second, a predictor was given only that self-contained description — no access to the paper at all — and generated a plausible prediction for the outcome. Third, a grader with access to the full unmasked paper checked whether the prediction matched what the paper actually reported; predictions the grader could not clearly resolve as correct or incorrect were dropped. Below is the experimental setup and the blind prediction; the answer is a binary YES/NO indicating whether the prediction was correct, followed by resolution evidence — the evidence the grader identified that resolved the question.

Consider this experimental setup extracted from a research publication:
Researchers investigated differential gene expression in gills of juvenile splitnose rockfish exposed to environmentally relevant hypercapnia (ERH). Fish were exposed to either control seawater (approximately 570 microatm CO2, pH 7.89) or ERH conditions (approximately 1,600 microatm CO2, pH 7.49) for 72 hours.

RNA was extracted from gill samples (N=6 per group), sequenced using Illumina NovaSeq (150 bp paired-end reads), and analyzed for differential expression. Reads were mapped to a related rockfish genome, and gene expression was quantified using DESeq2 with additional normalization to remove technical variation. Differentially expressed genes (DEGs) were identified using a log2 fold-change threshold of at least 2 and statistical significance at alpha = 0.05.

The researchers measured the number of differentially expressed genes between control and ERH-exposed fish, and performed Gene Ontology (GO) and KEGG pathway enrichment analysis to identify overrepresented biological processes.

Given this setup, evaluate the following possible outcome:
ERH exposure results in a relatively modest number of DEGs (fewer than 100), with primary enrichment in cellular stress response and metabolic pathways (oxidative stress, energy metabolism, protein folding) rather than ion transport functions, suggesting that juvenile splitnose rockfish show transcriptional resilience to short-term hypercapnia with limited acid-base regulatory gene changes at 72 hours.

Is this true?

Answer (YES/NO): NO